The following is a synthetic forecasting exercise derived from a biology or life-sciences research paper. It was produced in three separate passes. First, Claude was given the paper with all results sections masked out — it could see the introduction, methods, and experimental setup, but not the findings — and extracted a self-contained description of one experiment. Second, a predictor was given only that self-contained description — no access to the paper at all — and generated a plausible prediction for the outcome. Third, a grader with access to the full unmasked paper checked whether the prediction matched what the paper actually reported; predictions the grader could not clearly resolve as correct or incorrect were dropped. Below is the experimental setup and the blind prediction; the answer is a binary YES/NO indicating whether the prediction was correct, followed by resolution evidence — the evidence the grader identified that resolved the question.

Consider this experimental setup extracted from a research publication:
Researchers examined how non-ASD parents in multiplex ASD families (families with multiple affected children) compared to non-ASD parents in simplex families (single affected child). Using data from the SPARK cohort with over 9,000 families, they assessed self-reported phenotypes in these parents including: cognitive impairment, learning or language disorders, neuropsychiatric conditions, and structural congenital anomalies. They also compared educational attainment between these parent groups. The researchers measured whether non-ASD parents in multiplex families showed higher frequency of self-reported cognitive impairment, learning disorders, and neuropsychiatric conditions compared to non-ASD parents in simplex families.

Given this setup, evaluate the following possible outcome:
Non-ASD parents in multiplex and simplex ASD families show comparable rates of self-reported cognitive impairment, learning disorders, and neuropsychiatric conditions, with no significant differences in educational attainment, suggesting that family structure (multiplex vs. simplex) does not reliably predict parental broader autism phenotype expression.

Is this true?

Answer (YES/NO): NO